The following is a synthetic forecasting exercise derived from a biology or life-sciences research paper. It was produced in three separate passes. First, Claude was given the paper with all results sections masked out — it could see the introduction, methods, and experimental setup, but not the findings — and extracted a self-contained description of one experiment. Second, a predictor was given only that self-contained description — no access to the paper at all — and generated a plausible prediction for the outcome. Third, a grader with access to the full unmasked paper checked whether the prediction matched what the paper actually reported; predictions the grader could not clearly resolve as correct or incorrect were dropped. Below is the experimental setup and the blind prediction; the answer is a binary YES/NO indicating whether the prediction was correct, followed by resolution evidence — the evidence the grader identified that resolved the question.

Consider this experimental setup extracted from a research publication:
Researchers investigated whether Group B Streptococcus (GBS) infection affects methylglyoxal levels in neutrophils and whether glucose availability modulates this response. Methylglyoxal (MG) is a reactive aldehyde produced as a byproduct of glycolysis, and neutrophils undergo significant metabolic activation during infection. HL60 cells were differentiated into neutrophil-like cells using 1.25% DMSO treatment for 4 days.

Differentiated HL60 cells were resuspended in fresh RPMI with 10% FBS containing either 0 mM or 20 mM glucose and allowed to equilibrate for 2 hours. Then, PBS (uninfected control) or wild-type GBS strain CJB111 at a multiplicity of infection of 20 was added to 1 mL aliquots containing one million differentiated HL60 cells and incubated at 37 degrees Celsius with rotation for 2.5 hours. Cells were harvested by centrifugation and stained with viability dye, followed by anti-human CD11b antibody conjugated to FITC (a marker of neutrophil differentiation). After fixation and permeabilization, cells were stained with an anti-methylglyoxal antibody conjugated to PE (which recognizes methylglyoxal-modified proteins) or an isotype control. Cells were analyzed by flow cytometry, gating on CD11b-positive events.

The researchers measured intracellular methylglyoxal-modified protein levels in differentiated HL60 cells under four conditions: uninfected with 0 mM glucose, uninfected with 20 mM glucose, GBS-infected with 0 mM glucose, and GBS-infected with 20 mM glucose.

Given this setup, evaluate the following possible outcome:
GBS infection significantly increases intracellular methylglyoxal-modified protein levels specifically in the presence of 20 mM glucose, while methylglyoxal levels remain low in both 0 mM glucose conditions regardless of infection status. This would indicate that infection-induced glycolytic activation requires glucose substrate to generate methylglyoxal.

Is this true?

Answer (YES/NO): YES